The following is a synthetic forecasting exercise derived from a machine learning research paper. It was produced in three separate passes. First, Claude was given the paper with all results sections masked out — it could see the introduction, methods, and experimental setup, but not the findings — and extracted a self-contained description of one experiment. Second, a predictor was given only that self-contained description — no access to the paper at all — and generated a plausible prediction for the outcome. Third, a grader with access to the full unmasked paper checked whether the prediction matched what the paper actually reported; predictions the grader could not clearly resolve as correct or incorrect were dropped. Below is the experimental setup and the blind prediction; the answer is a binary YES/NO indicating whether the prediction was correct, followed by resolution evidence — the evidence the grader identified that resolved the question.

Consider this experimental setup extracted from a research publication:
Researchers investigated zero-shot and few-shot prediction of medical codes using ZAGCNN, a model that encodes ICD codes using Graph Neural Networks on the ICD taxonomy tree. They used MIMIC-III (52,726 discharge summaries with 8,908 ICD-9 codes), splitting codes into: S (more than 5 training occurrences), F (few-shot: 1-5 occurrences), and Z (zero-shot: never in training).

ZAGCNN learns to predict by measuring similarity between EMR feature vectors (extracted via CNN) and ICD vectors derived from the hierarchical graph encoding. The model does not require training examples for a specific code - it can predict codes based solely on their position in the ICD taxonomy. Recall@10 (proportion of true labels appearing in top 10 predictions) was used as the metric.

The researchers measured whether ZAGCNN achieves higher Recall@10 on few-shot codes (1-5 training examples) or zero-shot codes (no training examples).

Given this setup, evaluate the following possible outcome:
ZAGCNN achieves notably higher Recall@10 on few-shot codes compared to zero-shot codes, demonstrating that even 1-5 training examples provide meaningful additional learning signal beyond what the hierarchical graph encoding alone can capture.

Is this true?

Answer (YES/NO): NO